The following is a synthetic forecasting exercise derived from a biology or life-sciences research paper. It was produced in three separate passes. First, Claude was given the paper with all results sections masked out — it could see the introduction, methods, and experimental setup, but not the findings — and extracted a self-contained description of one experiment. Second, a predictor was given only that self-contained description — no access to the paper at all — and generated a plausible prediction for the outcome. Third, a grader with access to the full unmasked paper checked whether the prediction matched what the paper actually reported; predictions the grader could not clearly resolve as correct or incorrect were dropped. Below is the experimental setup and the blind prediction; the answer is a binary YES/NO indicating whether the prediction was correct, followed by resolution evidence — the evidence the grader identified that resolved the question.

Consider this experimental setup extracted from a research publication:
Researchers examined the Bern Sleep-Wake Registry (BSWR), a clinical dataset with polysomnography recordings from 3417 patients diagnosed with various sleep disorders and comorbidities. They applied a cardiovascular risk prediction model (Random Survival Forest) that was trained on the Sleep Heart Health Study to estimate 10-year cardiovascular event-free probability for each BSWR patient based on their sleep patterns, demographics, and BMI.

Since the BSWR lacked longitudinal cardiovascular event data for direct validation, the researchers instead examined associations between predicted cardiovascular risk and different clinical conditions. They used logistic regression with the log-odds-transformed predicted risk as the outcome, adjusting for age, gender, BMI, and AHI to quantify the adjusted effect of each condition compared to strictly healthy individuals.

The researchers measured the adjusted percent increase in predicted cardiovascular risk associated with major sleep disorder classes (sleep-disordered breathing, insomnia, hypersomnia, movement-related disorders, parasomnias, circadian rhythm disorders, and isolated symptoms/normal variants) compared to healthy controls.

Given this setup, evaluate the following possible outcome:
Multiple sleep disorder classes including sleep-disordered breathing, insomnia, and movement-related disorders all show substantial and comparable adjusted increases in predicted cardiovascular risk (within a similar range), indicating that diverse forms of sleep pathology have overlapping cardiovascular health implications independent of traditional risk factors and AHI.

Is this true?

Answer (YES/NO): NO